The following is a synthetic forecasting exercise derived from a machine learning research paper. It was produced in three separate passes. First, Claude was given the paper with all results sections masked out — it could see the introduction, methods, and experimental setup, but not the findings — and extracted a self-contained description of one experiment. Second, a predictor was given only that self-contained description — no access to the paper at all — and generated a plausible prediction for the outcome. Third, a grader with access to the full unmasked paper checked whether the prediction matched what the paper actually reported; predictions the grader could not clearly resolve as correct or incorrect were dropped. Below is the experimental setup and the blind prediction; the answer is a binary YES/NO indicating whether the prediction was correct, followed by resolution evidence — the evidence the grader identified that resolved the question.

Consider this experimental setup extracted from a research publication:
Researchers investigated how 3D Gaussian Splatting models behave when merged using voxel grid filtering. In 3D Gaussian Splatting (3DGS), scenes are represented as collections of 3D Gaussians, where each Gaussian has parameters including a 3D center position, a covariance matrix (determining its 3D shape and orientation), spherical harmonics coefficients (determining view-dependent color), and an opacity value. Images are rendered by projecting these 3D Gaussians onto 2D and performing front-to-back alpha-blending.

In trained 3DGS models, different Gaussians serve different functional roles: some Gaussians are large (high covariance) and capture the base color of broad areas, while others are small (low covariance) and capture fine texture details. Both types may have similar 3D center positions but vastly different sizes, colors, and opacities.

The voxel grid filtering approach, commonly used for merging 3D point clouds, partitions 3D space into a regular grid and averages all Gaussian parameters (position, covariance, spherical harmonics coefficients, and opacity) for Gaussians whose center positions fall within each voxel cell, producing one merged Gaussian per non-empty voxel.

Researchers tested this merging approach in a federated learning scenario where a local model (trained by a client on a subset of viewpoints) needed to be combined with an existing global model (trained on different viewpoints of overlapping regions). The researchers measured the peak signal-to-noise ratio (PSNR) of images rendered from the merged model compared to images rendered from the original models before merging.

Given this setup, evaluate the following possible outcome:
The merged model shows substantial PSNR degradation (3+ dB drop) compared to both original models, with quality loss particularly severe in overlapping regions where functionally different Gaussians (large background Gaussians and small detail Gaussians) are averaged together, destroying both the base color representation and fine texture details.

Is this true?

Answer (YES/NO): YES